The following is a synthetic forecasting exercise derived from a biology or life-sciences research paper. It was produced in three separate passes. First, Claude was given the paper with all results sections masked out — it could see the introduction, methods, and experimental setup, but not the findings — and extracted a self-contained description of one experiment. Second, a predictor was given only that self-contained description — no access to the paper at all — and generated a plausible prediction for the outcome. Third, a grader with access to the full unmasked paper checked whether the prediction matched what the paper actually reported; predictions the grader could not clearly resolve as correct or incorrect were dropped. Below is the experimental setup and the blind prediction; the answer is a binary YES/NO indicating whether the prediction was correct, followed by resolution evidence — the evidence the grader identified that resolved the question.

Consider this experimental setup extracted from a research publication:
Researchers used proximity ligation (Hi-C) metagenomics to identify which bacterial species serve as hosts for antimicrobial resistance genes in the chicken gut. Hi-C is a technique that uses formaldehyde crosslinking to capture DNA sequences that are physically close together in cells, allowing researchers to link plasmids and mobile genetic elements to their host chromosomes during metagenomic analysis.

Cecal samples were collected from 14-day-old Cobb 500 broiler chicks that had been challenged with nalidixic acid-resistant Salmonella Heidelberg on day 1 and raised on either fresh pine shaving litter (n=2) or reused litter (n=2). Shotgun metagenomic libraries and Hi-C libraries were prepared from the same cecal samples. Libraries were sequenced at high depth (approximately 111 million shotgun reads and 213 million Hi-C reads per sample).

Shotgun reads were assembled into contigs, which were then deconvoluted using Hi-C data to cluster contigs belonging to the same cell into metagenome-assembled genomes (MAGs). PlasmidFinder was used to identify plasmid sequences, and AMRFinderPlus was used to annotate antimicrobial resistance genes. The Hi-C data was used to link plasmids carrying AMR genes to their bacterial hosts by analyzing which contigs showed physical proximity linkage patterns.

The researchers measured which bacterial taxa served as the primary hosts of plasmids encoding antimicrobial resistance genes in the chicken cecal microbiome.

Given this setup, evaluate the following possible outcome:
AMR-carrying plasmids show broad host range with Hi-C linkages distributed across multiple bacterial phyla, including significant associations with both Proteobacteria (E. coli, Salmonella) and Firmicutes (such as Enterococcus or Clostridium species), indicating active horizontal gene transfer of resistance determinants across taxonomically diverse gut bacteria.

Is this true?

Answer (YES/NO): NO